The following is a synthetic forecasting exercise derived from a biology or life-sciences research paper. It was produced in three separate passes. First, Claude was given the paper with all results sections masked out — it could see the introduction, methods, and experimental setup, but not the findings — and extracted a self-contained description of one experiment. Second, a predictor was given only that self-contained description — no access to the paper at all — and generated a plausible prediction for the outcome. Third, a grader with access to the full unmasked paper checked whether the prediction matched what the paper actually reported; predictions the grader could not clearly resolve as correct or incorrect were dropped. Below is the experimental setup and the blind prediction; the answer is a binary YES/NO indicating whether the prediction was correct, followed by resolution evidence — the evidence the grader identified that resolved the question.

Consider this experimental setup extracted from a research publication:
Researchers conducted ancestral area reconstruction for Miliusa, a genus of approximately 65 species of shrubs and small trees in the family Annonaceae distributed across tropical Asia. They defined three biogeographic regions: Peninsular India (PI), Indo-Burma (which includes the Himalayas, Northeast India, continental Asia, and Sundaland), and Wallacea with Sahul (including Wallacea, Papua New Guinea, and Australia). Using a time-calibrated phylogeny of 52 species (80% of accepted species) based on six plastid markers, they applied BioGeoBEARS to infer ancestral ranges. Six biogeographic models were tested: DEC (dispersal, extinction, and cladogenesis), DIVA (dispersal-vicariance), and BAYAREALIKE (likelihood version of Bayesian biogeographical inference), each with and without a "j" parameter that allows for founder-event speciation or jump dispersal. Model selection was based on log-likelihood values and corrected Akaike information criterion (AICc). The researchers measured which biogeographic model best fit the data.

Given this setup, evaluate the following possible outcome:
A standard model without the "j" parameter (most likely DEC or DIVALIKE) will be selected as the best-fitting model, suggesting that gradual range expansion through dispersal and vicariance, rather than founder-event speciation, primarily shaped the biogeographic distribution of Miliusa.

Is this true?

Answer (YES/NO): NO